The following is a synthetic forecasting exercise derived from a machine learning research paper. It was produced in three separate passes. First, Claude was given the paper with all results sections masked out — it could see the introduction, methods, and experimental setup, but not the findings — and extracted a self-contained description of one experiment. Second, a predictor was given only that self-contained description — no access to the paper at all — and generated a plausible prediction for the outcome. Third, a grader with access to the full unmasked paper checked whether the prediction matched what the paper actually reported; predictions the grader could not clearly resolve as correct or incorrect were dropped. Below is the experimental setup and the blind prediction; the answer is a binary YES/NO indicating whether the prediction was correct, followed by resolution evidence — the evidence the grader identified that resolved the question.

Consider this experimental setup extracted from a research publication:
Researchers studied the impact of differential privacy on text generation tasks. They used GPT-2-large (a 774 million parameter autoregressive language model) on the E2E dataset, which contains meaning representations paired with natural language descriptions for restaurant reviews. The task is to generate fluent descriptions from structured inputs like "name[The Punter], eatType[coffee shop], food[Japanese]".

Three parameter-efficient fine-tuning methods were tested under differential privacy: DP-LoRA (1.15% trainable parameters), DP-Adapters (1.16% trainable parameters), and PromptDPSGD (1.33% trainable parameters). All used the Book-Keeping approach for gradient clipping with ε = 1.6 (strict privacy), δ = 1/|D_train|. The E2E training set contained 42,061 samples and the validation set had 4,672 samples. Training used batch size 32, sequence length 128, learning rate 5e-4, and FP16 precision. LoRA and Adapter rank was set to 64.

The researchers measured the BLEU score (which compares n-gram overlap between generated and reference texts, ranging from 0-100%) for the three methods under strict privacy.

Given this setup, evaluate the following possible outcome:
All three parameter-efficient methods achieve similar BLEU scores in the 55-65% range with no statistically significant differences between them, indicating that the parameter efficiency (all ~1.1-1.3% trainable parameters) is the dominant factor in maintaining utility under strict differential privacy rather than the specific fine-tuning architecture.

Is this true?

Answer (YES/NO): NO